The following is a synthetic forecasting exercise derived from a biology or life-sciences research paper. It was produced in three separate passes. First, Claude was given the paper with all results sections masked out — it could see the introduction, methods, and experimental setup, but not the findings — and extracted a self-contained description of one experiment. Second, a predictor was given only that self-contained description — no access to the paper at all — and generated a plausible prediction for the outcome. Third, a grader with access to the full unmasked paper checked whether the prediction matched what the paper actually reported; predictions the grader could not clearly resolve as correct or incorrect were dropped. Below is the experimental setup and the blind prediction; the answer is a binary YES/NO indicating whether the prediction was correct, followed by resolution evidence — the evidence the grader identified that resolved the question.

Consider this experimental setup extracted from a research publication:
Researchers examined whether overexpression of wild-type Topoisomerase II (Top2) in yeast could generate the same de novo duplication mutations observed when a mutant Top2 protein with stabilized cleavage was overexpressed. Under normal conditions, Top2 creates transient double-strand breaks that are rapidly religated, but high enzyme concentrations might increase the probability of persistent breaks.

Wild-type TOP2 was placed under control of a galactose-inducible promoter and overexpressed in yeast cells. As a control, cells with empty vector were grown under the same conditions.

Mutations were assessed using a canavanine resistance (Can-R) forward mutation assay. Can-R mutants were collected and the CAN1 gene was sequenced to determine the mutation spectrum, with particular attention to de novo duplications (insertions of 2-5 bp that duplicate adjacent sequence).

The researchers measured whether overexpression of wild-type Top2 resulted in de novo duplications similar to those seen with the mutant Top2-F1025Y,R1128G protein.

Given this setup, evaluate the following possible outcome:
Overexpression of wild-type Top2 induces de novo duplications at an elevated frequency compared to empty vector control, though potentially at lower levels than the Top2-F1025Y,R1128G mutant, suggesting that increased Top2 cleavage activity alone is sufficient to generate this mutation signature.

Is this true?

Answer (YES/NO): YES